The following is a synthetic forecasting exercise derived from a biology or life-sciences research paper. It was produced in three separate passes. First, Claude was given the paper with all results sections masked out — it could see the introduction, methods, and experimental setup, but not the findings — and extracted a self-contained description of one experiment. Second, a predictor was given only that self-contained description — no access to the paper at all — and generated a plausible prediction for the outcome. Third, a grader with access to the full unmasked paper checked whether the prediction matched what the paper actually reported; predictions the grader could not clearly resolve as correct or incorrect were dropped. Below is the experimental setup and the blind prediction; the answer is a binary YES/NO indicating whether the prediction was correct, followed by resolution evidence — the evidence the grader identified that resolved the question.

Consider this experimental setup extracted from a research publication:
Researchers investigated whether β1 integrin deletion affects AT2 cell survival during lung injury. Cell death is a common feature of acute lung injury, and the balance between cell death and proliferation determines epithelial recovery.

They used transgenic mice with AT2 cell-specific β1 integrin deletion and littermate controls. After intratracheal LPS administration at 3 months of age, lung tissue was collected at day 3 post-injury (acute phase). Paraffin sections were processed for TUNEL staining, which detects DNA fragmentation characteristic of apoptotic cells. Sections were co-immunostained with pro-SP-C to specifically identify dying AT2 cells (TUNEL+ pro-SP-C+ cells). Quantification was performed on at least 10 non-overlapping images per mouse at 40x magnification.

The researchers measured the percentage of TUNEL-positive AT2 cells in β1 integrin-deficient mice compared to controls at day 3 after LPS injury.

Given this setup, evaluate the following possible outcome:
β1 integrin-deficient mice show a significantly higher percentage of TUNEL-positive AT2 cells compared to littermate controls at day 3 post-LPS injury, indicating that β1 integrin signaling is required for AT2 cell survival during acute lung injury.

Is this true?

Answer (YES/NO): NO